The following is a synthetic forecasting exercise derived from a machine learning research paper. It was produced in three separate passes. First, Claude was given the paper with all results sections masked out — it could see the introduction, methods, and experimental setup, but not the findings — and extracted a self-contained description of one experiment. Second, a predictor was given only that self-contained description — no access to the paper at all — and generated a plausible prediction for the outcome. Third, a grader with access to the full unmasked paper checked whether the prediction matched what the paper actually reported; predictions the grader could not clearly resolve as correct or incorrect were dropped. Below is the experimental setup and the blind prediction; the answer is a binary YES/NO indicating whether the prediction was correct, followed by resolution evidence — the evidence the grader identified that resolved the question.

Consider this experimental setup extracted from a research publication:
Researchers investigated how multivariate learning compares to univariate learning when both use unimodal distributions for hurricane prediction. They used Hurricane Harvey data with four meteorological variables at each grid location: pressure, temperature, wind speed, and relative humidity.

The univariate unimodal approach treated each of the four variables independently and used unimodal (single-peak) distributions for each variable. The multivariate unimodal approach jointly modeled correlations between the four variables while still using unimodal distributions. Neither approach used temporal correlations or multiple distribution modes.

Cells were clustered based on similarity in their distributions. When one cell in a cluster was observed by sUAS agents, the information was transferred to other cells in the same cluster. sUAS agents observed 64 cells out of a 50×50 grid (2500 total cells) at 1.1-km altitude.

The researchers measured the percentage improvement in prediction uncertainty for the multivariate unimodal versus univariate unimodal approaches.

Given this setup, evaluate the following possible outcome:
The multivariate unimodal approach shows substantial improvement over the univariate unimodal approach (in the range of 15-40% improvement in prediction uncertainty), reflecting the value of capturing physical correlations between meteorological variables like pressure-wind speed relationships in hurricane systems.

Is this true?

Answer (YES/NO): YES